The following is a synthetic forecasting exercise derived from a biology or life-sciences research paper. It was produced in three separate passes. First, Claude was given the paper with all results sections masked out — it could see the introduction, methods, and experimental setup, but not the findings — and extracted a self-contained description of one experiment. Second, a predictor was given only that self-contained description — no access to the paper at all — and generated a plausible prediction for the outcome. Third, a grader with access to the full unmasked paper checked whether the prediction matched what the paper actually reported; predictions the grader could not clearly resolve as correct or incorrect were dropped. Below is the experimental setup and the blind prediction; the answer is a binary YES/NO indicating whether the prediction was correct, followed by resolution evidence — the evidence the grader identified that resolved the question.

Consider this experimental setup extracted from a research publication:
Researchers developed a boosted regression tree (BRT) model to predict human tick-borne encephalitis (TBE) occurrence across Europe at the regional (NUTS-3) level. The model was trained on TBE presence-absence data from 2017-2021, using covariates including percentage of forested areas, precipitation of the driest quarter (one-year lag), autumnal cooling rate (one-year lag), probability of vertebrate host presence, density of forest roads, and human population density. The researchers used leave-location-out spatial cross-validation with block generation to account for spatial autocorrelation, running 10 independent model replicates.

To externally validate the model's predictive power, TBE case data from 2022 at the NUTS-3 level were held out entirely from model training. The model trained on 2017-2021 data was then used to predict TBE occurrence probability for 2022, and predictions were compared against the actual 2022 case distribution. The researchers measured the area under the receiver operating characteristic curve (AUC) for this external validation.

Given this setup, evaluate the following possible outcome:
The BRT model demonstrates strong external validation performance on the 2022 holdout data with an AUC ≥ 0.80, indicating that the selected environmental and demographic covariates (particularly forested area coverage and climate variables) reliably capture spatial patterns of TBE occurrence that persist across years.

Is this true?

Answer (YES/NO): YES